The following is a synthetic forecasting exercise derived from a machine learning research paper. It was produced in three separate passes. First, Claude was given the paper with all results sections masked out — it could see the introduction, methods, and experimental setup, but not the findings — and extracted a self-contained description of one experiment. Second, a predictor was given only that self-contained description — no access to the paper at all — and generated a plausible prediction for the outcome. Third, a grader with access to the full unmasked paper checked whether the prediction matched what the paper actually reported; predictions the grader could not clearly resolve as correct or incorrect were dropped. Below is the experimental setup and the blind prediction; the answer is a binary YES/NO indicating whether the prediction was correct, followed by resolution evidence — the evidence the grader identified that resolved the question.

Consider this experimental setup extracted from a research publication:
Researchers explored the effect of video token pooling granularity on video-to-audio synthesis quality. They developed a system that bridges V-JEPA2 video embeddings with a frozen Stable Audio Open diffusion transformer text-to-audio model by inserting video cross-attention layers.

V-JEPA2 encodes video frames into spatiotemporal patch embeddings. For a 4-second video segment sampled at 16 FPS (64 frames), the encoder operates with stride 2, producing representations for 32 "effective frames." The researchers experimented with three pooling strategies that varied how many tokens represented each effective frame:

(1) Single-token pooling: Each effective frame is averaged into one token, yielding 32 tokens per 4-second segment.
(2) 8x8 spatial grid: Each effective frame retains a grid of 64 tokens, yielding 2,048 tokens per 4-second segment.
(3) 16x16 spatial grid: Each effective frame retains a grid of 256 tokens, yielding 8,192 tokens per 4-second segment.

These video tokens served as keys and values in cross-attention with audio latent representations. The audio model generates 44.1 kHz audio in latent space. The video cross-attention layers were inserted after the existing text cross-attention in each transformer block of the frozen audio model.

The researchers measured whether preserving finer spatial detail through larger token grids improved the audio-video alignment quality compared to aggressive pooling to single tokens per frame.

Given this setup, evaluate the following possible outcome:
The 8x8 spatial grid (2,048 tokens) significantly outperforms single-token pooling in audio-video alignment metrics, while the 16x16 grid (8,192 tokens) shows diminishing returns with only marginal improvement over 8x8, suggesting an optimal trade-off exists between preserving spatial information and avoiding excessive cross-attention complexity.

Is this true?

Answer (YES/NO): NO